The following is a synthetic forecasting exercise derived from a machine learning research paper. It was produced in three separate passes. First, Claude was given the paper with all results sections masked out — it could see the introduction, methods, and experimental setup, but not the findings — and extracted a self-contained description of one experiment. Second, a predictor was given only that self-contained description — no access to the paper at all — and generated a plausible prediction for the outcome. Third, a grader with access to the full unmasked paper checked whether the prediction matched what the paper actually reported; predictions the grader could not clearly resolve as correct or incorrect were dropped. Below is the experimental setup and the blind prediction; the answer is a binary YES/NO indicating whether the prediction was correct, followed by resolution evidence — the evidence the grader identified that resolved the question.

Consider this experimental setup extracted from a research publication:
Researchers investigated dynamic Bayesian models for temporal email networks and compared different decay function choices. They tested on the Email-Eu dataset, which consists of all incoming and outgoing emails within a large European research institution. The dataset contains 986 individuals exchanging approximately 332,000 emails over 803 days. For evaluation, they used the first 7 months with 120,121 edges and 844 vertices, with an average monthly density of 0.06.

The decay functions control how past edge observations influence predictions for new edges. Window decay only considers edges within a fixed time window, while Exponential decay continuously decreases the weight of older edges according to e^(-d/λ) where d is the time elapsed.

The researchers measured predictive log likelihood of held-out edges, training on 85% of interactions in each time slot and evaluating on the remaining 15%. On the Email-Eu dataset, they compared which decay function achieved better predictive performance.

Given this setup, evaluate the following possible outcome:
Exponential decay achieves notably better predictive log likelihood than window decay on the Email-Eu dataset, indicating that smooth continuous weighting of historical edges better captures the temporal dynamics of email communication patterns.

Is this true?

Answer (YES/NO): YES